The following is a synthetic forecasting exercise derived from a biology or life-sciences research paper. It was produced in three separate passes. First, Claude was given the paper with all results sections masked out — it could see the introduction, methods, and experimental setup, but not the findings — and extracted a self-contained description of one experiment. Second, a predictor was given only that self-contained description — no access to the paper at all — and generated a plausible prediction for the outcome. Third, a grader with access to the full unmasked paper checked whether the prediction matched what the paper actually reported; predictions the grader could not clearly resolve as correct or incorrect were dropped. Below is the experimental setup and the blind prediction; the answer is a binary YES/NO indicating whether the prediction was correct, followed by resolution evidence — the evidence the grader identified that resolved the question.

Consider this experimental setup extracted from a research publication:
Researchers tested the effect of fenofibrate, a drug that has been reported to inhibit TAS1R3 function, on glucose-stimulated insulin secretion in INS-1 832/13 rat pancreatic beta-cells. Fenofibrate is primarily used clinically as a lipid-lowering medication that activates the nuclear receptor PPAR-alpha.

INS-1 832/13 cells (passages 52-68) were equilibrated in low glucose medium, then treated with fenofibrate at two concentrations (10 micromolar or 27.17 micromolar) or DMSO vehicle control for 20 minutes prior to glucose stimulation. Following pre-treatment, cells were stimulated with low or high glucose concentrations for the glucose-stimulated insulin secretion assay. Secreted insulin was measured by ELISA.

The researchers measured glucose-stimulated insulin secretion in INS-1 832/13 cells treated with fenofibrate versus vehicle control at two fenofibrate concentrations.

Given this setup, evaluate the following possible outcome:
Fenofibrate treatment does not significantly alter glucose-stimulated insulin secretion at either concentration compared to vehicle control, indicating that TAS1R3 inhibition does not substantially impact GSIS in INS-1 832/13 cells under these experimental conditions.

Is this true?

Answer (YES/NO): NO